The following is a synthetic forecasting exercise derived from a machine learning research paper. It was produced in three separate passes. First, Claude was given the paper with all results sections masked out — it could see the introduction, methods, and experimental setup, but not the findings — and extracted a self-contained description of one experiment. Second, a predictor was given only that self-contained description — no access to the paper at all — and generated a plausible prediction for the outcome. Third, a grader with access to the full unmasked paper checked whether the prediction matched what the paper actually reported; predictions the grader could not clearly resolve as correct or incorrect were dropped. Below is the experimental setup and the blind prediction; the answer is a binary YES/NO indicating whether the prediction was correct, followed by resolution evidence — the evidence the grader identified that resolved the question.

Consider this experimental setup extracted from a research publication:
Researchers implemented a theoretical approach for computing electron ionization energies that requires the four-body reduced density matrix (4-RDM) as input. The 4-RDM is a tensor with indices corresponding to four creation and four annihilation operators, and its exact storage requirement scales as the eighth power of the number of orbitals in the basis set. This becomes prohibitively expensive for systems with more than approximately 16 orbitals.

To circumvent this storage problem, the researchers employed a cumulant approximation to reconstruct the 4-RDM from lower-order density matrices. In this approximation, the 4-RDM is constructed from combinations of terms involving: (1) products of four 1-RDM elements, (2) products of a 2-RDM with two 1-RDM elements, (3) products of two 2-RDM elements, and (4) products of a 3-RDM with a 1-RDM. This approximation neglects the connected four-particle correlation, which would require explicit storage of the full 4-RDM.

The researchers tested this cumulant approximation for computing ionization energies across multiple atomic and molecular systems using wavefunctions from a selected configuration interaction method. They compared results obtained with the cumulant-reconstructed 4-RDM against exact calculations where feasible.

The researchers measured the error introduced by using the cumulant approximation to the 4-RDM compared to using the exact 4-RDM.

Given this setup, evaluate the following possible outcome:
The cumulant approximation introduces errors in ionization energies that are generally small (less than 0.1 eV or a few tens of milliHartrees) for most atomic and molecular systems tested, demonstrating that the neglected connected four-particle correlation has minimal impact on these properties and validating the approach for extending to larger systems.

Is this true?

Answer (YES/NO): YES